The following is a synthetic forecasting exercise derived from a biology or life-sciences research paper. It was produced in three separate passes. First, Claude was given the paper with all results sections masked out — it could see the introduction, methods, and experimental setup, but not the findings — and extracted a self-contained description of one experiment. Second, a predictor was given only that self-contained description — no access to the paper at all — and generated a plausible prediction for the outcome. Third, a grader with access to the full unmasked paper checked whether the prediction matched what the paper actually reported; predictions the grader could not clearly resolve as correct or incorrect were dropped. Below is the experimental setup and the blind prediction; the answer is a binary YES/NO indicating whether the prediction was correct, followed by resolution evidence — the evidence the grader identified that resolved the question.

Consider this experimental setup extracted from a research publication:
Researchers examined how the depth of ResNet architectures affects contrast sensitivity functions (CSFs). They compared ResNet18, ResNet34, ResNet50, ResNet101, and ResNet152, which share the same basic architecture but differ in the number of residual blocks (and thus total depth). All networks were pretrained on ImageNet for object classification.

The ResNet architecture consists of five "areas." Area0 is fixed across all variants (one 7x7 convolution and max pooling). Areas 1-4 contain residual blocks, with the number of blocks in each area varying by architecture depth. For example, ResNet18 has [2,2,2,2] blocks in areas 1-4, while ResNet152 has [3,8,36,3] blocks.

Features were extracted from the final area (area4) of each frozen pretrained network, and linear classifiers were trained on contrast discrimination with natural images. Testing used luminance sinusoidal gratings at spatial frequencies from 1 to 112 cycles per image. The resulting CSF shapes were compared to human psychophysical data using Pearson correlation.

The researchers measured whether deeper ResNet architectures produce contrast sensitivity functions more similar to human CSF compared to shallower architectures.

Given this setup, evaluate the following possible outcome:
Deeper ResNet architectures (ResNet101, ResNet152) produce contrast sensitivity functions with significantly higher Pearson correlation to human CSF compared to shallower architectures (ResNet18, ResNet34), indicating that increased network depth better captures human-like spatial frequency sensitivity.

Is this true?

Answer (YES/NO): NO